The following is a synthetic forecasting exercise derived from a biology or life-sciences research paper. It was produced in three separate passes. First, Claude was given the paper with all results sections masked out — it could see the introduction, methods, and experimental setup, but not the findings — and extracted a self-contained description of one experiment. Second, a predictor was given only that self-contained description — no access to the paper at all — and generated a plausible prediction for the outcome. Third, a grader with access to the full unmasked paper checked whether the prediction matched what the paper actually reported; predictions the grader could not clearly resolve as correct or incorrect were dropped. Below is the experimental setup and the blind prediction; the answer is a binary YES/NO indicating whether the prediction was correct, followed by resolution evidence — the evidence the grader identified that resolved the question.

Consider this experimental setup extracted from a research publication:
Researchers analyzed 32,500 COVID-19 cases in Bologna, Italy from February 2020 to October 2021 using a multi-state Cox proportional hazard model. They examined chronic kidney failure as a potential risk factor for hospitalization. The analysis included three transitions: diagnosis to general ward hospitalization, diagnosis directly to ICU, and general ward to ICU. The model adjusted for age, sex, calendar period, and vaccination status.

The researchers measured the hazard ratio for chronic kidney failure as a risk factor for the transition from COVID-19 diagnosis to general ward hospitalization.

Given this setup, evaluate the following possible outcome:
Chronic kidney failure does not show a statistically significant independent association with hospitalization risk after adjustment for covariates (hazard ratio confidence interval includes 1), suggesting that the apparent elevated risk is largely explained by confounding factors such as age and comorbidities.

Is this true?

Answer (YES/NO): NO